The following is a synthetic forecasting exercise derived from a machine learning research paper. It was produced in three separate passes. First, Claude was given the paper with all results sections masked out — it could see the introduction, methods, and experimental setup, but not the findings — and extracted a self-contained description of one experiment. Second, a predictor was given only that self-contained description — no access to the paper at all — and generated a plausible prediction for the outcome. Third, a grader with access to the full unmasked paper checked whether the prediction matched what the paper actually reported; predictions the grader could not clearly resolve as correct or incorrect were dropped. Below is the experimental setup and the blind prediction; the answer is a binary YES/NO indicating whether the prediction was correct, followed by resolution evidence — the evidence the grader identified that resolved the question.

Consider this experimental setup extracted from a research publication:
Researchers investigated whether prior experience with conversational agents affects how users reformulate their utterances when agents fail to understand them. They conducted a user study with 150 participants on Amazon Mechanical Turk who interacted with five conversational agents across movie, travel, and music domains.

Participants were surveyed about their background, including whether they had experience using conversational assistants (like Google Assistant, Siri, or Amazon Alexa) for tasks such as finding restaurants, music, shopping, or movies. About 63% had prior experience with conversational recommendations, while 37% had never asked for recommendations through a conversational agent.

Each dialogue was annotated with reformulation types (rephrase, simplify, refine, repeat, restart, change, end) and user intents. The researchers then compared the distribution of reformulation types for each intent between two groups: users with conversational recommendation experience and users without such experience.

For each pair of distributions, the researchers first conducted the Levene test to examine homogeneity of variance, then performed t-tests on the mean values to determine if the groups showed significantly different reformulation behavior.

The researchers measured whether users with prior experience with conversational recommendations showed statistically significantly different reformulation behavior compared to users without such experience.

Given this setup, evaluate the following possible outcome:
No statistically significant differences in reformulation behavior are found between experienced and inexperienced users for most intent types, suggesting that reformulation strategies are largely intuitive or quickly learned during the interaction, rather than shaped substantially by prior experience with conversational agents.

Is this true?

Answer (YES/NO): YES